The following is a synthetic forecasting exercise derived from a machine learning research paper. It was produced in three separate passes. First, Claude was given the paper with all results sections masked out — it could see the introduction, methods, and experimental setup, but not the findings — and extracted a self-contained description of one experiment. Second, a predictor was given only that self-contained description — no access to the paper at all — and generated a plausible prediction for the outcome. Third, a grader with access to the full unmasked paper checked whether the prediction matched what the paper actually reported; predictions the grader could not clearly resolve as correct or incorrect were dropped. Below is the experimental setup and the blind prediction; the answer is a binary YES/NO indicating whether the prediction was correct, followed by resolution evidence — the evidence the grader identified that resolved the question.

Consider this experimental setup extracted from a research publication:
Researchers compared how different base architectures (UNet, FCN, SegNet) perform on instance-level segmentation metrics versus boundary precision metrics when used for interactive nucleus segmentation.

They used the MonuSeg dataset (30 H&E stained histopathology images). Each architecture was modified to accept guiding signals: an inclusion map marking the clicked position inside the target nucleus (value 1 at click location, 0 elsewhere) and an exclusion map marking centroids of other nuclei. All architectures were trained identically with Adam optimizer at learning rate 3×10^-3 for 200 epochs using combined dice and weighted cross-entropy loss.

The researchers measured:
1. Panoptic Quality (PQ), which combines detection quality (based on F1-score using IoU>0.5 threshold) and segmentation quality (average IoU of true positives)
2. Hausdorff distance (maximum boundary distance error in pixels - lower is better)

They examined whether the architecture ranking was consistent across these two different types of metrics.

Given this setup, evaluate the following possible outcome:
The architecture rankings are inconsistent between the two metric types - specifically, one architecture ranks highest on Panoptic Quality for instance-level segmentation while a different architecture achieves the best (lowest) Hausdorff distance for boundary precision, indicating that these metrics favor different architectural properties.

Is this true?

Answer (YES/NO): NO